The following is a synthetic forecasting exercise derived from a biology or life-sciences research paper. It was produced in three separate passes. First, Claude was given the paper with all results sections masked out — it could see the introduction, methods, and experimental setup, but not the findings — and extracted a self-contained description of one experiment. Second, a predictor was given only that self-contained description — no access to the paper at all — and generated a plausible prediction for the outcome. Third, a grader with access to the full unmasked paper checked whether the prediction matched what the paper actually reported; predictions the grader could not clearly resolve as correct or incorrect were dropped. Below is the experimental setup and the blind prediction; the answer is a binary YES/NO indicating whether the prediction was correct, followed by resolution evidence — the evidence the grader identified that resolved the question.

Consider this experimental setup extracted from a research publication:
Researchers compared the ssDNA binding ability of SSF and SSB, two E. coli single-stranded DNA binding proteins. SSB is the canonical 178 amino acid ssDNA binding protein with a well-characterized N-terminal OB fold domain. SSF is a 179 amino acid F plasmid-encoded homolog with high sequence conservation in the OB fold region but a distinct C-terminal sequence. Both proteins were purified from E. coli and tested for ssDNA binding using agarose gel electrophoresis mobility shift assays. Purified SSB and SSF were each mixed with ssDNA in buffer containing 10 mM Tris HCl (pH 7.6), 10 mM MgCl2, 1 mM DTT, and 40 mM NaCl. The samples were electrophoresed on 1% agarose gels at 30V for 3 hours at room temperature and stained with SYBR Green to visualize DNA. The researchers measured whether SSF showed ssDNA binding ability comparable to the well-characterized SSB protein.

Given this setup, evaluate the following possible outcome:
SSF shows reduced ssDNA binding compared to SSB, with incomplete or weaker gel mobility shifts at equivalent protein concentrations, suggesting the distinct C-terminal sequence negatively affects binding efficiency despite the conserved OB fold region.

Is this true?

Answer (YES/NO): NO